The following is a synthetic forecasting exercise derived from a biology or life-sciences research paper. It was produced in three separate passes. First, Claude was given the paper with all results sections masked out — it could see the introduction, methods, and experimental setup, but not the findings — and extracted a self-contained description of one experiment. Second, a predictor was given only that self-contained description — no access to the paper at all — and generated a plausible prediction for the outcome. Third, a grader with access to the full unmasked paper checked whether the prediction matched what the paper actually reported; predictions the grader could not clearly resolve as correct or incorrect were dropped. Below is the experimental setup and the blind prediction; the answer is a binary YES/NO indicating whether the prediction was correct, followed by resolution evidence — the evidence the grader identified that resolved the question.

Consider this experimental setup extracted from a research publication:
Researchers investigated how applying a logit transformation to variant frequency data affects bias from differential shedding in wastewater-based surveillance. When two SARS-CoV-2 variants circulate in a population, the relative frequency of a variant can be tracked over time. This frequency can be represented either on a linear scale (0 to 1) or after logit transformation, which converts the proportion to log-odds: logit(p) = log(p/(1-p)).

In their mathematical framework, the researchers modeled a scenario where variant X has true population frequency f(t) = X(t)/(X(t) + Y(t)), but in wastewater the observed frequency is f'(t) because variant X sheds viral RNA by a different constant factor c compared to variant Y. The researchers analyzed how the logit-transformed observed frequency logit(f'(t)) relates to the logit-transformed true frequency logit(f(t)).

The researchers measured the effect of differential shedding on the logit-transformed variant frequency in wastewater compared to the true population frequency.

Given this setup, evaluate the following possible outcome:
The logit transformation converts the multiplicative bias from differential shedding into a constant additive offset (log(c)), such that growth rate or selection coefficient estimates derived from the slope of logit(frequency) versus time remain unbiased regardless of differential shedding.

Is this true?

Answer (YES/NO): YES